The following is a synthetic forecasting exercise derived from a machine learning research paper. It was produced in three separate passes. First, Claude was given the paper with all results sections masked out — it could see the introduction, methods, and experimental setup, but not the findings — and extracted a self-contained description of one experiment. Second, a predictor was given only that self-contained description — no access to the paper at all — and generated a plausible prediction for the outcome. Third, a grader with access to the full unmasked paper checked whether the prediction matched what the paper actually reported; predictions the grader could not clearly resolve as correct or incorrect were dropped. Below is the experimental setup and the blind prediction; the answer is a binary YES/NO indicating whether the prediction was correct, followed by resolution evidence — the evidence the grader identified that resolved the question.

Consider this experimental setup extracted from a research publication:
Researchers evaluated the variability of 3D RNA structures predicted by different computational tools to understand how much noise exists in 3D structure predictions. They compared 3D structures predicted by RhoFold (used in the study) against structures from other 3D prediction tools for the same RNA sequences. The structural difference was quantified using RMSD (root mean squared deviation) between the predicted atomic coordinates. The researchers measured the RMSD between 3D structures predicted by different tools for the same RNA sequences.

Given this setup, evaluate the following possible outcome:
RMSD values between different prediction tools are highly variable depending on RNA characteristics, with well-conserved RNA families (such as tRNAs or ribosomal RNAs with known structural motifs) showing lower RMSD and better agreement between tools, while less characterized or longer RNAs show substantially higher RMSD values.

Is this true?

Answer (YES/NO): NO